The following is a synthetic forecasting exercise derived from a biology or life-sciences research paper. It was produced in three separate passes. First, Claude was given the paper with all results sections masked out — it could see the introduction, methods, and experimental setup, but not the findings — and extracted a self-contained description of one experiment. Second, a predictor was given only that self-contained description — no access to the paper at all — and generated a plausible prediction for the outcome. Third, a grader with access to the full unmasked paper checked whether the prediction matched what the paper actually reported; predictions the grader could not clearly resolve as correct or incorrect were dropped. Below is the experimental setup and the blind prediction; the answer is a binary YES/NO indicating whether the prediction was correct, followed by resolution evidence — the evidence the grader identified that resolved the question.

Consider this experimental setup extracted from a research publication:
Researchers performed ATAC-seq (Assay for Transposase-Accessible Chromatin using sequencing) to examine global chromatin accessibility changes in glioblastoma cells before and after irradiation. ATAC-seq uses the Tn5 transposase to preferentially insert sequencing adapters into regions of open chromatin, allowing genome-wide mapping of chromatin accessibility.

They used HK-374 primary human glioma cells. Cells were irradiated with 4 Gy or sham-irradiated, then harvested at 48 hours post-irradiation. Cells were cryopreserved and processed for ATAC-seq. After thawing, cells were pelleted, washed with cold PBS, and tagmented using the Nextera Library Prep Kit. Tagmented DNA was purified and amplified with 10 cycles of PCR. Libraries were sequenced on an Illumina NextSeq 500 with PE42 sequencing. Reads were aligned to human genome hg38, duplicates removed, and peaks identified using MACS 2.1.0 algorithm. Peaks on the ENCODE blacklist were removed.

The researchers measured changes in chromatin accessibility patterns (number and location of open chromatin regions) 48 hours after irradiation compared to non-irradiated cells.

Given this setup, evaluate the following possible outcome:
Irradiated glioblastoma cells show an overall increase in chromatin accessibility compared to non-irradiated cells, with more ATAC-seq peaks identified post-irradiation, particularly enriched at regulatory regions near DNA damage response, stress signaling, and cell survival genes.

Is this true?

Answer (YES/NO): NO